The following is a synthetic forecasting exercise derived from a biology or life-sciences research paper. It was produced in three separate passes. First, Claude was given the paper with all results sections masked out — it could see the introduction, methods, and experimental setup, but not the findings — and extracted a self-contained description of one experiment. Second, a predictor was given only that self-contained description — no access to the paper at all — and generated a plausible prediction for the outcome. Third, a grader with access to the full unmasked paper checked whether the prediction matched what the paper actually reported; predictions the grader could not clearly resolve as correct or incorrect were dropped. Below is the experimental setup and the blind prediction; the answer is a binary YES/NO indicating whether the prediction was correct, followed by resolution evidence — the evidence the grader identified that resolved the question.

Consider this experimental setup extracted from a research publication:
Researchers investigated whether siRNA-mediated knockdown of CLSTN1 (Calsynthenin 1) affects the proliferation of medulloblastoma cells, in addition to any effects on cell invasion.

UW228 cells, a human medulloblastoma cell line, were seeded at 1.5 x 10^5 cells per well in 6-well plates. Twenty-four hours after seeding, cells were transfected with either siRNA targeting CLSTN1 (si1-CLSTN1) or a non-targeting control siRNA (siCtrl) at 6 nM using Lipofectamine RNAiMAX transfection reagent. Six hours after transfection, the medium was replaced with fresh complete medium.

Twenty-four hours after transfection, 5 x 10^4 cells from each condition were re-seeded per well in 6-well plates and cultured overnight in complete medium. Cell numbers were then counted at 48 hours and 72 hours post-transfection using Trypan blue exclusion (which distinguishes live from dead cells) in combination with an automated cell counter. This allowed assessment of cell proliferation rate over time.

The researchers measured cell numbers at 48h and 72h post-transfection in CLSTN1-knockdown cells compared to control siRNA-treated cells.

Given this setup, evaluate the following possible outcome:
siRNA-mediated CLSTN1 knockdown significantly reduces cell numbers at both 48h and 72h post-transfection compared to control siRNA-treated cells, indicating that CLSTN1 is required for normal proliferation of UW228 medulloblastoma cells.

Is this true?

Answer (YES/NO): YES